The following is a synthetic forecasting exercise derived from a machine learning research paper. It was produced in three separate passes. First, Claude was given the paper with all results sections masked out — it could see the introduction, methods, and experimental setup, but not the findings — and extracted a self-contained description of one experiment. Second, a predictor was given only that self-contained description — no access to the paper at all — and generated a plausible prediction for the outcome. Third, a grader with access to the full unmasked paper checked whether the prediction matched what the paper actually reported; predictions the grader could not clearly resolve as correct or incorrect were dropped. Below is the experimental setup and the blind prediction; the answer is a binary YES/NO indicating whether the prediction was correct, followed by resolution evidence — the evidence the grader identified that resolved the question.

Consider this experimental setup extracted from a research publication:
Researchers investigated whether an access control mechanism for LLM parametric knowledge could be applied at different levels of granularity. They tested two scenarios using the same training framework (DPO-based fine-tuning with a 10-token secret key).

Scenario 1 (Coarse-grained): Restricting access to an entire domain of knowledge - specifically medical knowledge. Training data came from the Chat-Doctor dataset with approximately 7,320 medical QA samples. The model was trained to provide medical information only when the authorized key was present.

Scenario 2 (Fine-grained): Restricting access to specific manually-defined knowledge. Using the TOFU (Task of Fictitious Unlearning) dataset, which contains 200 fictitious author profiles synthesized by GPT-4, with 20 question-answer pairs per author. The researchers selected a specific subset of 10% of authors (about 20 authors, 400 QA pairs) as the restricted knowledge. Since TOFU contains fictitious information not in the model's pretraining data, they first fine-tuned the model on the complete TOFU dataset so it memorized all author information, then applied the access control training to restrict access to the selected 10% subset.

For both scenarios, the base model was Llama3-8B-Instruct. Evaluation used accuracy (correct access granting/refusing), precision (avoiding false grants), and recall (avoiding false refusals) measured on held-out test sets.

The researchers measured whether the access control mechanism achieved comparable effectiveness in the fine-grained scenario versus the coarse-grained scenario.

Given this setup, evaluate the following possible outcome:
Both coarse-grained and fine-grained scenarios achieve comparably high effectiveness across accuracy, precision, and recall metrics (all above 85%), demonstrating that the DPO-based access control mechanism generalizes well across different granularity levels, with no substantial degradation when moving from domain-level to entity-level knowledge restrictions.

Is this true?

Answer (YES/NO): YES